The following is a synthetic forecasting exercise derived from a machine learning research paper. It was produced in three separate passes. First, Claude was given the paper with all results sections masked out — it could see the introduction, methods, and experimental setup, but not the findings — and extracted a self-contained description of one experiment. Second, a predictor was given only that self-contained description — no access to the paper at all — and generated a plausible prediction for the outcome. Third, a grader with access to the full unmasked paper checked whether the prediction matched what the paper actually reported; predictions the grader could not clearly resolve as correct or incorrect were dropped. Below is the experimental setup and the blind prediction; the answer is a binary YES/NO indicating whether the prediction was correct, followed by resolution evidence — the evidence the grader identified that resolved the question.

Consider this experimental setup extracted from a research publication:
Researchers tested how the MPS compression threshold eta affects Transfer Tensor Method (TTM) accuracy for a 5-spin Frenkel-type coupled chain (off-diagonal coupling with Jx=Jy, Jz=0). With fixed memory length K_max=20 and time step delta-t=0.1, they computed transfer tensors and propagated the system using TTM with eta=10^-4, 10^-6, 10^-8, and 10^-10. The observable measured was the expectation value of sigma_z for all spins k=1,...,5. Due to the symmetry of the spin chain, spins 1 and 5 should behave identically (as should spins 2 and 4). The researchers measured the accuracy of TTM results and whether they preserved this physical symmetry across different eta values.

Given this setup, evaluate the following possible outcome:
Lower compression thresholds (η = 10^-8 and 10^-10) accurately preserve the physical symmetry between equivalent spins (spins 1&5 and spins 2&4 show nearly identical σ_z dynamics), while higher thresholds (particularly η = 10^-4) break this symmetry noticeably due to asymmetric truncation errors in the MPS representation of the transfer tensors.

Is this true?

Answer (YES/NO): YES